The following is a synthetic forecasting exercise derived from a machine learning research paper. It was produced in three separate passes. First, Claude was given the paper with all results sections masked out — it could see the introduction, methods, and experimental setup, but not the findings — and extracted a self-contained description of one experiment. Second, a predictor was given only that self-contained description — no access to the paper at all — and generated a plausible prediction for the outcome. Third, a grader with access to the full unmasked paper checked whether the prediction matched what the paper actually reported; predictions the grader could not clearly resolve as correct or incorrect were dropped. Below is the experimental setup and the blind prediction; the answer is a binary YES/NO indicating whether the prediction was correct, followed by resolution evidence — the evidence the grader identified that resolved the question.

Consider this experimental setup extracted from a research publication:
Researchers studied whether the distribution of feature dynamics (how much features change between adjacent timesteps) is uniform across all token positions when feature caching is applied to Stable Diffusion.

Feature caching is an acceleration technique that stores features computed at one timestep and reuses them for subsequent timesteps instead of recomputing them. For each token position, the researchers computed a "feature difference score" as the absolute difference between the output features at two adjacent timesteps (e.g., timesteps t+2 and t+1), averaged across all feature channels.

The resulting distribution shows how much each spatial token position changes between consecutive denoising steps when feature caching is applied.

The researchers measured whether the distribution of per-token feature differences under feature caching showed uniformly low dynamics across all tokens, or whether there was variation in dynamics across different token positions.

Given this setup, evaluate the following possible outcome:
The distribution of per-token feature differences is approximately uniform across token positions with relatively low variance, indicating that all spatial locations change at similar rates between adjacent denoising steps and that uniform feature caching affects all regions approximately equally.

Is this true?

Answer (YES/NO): NO